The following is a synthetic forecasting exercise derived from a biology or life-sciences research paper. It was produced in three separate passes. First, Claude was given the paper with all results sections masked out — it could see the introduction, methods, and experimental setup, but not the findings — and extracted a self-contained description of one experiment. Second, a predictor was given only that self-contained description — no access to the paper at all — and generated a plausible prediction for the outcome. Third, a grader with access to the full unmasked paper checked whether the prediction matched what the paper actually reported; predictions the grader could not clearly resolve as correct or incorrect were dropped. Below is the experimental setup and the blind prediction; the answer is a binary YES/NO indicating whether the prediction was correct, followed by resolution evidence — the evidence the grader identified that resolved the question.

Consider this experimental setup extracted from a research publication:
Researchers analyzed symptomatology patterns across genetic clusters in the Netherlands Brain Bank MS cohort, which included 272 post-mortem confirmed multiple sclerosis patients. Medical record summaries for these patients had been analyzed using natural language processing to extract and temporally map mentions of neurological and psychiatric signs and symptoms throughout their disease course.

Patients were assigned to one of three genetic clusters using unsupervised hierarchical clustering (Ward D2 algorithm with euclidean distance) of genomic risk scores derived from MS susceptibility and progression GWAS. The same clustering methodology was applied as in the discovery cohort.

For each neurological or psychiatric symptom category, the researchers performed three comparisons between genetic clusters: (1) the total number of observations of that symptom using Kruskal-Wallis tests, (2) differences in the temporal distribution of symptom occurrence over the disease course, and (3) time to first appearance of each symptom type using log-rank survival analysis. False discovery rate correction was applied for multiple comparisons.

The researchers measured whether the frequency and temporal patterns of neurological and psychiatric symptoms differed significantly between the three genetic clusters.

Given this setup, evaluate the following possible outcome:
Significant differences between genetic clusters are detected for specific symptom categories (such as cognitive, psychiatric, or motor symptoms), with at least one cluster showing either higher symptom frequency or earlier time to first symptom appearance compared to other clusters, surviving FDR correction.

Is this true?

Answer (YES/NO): YES